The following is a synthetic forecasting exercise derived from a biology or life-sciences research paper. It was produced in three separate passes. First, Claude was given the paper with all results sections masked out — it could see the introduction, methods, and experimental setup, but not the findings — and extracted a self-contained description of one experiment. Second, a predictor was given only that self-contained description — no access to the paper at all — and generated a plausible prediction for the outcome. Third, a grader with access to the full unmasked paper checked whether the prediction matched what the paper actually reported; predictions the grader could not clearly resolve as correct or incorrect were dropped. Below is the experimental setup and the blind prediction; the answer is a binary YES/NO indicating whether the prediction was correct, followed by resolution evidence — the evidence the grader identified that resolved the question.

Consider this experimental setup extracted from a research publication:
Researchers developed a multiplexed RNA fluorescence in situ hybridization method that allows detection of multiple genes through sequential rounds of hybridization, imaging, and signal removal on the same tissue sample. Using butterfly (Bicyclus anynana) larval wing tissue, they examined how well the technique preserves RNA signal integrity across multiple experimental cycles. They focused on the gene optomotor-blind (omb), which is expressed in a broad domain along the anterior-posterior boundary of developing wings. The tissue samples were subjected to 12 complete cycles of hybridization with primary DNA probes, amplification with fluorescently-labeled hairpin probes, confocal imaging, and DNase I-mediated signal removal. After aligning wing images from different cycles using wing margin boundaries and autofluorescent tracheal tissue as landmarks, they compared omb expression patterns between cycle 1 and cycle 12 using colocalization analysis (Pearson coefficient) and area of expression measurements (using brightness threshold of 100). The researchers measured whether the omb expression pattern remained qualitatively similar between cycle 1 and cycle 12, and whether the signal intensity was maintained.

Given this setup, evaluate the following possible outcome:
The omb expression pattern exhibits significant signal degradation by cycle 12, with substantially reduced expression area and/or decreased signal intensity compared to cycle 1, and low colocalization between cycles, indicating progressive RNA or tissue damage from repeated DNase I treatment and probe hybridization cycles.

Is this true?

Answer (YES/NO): NO